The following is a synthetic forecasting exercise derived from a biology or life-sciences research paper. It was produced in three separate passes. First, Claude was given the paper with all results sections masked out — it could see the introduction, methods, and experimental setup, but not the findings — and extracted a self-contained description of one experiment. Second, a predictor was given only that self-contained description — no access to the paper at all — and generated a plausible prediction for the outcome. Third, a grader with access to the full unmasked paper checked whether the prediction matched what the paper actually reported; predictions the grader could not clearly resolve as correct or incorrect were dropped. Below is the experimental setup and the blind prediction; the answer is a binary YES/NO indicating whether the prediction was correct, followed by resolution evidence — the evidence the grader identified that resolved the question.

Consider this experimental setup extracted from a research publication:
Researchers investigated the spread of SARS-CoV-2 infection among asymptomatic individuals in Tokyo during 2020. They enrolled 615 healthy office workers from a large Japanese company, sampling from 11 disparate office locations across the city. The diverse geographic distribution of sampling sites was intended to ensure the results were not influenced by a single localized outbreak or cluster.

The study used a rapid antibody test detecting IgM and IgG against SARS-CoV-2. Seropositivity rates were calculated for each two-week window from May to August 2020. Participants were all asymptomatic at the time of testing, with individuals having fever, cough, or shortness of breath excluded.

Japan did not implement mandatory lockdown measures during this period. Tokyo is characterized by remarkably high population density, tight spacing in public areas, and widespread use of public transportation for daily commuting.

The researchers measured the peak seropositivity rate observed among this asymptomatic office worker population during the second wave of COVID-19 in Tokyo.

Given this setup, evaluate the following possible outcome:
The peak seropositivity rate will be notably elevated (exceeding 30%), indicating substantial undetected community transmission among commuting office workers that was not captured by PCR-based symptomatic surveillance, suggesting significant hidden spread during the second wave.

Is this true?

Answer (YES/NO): YES